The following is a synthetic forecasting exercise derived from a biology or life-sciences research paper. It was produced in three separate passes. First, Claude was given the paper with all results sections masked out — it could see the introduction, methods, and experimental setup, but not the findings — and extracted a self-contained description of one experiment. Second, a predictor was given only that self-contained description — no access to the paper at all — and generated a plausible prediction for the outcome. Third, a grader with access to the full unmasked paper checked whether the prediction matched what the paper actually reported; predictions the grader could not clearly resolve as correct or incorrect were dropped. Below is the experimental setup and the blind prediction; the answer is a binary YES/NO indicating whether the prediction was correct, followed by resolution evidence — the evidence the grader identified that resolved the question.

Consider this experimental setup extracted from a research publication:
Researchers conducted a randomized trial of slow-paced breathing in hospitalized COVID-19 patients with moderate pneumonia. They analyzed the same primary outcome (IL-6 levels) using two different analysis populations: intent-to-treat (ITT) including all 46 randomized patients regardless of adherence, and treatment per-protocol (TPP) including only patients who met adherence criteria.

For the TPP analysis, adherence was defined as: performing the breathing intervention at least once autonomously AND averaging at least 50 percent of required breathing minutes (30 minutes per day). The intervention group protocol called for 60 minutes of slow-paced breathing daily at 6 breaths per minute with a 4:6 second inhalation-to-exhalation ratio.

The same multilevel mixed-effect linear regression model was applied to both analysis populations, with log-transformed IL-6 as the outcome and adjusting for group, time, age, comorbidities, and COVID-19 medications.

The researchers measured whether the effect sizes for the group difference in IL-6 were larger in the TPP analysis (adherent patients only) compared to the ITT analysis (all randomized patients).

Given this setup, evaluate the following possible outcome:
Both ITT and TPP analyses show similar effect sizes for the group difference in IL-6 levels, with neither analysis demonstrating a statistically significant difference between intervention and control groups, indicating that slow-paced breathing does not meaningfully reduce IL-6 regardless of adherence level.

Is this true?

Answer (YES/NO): NO